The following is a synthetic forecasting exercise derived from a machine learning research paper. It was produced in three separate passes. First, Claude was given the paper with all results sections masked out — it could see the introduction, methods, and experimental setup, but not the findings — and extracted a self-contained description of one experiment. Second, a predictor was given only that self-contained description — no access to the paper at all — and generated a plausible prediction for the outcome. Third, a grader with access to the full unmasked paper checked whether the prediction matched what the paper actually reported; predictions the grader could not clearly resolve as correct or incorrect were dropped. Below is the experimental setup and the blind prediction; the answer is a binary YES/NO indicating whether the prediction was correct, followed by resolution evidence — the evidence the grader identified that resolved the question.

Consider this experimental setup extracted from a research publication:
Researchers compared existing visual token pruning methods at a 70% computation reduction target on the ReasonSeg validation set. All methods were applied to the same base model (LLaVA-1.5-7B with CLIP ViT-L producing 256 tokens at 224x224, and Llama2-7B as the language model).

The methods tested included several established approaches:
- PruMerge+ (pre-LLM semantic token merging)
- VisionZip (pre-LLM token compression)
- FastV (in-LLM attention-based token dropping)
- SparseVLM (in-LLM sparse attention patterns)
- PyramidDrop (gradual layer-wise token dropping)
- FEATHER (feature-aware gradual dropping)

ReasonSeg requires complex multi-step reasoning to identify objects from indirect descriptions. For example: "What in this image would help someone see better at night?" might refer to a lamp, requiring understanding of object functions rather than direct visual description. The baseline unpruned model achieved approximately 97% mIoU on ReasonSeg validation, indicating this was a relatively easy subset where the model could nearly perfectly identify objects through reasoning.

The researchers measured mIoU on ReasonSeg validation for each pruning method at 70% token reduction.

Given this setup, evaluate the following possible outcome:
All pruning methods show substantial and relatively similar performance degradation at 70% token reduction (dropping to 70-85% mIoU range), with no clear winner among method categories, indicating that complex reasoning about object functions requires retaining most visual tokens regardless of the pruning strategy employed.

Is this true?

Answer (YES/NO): NO